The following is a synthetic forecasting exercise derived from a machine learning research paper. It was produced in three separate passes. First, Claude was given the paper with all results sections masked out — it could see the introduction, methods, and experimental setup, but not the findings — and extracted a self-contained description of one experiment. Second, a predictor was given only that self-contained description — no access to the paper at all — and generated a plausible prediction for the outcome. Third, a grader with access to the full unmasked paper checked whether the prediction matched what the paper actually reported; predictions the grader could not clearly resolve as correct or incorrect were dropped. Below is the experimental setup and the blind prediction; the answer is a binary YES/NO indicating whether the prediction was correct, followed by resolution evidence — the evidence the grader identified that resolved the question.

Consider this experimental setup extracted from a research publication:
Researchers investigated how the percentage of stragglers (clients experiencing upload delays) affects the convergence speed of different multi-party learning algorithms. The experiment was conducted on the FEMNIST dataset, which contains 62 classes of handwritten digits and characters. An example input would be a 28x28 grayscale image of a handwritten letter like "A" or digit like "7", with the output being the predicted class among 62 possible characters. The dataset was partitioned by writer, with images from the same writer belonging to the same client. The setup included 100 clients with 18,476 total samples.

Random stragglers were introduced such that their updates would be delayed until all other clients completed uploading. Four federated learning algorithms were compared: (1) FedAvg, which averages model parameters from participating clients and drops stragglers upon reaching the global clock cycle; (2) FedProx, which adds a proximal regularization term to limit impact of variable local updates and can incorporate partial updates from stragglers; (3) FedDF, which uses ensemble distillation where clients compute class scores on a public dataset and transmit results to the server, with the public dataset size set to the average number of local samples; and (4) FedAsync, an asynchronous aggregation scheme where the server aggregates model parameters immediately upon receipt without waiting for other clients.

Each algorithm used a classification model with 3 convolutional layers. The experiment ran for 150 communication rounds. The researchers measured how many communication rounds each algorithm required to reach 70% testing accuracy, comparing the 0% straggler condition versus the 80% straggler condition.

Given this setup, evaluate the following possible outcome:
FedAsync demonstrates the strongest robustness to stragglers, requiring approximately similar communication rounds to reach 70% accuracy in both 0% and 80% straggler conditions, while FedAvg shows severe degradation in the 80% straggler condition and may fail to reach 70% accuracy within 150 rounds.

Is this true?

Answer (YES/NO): NO